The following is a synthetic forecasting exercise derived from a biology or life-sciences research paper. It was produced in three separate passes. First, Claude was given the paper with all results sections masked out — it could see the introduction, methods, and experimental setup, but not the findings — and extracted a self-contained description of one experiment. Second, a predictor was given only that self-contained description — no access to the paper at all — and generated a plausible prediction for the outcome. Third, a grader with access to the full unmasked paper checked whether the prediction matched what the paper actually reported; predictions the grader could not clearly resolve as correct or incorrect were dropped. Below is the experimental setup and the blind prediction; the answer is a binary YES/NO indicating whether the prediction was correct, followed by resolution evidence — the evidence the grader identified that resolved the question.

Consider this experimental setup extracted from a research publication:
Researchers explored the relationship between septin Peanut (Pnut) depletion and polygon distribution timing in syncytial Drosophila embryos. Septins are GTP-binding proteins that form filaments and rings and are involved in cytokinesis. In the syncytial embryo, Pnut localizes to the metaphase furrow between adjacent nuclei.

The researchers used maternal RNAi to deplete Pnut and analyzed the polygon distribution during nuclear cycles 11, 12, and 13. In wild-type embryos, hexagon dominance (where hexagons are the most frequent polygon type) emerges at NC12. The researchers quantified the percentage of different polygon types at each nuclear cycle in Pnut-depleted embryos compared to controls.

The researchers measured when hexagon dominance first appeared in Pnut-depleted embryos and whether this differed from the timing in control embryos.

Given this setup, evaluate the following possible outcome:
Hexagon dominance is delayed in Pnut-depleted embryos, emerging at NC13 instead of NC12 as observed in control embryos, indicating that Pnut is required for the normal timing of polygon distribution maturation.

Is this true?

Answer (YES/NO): YES